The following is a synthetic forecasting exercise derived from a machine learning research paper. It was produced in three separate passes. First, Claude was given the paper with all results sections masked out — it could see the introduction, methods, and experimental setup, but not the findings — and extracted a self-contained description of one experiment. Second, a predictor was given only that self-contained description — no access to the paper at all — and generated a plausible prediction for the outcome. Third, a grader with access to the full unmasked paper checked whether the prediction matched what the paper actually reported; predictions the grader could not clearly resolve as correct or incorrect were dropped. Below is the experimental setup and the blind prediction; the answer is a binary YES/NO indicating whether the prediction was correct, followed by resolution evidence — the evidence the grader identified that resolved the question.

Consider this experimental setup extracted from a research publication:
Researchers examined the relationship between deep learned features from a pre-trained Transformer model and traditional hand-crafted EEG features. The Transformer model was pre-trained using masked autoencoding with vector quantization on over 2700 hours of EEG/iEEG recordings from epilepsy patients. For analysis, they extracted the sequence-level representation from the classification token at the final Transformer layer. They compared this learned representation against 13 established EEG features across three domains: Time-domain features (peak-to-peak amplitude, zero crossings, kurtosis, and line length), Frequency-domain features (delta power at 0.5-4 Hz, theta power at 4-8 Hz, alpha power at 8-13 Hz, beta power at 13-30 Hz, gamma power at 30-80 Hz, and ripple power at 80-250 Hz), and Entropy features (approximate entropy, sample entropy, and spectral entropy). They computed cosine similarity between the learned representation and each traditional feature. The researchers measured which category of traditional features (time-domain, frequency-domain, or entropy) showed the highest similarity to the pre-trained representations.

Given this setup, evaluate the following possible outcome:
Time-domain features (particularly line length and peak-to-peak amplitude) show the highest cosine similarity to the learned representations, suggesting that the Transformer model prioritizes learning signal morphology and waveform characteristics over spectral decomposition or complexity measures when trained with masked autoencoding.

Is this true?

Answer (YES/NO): NO